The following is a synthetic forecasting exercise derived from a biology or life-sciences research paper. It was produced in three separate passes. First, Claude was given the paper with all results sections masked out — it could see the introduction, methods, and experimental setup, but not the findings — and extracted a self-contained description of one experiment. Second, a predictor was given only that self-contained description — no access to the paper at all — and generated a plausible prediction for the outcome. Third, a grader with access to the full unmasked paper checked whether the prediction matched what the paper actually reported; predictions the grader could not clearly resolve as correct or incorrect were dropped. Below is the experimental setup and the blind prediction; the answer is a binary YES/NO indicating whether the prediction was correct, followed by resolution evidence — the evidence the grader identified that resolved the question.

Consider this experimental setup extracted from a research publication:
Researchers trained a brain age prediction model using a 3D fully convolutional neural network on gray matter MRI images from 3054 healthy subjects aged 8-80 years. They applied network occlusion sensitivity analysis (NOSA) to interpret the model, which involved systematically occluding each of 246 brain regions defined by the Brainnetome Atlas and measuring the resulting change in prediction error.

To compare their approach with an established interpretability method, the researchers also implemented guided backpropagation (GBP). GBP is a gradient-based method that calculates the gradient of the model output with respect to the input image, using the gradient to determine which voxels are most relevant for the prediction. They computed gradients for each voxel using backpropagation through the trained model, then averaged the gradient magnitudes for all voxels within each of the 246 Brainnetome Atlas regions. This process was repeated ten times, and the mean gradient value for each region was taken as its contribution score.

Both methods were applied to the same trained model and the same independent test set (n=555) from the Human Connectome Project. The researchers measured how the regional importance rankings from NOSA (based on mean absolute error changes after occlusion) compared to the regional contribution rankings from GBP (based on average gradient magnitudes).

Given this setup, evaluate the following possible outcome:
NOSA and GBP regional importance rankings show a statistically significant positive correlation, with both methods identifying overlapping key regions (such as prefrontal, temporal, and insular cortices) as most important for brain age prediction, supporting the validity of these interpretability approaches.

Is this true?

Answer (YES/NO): NO